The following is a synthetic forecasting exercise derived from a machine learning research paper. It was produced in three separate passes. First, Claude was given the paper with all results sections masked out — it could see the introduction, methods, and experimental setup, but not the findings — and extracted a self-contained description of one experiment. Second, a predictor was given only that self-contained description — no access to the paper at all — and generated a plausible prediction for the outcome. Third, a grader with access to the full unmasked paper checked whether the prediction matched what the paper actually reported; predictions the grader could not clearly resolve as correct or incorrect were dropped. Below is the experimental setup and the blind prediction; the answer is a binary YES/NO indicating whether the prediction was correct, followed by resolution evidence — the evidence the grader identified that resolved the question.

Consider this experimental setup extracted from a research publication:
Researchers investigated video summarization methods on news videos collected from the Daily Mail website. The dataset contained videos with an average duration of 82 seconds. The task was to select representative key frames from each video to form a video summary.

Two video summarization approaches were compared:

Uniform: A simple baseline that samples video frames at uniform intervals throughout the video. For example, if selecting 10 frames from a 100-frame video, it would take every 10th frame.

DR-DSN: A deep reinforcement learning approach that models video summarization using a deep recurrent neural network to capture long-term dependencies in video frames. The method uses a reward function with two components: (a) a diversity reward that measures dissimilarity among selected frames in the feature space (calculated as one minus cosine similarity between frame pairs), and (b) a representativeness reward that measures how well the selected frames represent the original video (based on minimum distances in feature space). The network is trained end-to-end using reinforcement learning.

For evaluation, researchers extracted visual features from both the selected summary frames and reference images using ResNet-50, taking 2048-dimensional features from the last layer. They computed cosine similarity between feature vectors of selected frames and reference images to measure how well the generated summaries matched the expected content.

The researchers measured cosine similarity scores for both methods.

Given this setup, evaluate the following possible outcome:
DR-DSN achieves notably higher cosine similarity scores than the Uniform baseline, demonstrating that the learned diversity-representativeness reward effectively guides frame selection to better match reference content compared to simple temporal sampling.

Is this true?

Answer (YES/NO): NO